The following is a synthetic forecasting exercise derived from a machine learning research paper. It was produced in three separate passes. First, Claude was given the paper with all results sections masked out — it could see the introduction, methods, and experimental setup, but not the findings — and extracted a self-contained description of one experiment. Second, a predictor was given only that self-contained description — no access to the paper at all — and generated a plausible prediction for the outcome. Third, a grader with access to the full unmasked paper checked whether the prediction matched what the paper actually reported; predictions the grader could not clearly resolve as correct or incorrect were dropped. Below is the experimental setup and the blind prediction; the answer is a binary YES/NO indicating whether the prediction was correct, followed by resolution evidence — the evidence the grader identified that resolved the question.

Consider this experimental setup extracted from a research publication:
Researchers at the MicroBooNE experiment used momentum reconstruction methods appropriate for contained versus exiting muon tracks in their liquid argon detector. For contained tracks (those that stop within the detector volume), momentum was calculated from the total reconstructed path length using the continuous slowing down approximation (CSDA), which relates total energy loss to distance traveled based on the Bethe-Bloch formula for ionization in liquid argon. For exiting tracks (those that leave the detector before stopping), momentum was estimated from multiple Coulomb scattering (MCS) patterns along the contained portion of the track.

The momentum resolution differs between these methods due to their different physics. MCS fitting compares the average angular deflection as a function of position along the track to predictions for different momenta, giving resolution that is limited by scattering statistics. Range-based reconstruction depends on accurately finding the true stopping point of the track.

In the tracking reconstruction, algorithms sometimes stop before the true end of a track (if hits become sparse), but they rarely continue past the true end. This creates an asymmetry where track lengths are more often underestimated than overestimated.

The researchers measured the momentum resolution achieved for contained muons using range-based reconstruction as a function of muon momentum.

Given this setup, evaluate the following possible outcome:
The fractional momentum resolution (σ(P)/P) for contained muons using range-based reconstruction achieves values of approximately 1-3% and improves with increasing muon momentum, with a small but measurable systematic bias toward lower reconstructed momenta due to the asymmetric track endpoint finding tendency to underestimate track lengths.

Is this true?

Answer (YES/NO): NO